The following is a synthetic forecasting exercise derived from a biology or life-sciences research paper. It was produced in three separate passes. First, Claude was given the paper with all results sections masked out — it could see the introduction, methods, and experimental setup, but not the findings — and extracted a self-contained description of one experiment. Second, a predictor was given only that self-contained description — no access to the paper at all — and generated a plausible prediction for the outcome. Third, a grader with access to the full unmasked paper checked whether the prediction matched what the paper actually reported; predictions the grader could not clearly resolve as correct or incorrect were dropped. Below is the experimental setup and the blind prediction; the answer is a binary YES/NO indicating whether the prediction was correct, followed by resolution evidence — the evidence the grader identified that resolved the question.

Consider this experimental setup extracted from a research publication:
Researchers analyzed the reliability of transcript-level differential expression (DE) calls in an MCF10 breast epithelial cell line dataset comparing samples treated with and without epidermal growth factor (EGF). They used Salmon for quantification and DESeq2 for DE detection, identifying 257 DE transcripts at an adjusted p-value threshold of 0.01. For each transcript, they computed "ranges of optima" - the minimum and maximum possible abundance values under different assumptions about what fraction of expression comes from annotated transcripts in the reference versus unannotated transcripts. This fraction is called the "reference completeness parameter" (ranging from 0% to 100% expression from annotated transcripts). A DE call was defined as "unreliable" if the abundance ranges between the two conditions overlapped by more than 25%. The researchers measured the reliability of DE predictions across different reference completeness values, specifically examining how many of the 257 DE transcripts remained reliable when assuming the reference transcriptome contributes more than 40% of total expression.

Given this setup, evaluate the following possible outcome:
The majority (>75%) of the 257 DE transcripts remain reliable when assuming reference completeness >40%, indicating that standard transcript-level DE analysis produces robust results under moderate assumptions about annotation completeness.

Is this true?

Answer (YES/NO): YES